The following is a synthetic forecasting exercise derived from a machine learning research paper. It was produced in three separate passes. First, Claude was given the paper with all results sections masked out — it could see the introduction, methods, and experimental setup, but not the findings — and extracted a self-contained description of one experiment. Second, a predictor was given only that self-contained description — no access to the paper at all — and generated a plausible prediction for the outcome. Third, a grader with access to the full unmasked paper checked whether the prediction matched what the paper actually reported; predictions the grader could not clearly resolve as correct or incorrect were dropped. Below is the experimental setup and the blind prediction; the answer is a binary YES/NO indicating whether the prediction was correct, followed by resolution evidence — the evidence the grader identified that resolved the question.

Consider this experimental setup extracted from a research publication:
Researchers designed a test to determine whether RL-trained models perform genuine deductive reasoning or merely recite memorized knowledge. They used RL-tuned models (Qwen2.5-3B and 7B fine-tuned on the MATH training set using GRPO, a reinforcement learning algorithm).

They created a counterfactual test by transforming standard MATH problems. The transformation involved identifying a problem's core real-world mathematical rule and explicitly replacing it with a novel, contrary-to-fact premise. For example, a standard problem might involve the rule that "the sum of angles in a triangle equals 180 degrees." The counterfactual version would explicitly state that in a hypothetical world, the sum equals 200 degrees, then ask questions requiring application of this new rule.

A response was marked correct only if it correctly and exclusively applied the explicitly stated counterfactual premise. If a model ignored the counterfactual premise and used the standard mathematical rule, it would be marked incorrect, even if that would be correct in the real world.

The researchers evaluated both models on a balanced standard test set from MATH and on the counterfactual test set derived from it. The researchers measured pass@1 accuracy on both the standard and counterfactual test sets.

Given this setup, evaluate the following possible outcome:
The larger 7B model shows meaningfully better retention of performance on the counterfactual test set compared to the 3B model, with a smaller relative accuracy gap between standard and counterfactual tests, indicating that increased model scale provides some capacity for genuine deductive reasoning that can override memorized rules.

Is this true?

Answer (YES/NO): NO